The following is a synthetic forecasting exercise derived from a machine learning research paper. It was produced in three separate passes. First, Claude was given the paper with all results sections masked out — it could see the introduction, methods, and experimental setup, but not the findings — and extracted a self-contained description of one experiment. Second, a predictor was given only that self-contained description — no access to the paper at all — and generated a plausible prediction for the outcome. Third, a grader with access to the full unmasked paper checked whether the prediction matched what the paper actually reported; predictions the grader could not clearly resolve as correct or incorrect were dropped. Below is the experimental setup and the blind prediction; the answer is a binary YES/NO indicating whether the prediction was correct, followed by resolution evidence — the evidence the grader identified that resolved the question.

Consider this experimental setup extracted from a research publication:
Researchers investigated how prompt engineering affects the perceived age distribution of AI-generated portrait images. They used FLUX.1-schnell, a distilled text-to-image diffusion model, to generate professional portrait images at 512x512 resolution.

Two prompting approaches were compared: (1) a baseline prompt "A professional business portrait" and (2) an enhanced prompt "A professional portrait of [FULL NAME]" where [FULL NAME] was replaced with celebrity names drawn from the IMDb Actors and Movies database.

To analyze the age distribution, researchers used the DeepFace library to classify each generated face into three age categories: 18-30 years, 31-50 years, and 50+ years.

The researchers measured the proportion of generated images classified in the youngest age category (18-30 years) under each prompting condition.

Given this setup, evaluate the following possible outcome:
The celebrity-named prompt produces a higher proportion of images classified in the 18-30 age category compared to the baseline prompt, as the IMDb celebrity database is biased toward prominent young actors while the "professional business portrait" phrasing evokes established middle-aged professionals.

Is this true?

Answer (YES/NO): NO